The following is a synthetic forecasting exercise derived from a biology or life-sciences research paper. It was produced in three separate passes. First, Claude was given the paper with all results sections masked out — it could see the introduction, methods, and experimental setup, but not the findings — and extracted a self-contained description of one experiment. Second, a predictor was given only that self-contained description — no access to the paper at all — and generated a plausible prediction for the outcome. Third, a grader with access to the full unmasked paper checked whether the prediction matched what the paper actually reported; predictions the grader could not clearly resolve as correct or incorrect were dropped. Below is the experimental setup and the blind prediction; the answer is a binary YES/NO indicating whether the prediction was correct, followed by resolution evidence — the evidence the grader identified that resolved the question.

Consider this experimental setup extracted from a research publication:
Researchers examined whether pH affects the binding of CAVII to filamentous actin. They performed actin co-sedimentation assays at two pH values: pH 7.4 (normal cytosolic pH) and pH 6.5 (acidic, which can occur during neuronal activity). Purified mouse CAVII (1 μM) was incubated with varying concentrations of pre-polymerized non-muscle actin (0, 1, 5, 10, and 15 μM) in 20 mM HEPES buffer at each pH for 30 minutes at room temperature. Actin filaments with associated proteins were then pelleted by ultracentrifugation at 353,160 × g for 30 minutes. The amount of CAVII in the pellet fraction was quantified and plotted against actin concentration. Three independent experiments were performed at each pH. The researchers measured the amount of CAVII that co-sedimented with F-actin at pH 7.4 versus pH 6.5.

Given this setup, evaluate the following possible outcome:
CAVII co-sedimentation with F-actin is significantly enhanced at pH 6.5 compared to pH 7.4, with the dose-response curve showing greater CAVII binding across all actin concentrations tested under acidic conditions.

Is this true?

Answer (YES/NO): YES